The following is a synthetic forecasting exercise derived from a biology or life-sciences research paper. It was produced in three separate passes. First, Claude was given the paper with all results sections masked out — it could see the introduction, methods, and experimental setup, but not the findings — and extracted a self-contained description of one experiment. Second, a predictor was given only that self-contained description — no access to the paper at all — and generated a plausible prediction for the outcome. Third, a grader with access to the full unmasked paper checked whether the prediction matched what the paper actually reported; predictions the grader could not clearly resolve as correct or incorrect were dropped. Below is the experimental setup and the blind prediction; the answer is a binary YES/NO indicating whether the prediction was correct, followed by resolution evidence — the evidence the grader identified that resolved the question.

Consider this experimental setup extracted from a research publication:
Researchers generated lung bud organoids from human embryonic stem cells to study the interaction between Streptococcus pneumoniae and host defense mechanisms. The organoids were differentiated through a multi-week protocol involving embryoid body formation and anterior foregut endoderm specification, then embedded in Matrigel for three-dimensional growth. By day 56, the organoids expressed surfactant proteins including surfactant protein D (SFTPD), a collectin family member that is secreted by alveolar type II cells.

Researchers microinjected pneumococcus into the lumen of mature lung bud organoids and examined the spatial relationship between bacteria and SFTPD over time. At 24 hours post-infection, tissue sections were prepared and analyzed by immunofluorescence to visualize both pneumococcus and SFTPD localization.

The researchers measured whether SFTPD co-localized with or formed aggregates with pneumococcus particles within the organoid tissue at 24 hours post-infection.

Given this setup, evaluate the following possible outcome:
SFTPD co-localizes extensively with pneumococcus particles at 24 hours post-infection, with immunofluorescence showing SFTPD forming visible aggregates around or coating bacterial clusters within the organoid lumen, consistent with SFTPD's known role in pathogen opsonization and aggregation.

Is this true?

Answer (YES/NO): NO